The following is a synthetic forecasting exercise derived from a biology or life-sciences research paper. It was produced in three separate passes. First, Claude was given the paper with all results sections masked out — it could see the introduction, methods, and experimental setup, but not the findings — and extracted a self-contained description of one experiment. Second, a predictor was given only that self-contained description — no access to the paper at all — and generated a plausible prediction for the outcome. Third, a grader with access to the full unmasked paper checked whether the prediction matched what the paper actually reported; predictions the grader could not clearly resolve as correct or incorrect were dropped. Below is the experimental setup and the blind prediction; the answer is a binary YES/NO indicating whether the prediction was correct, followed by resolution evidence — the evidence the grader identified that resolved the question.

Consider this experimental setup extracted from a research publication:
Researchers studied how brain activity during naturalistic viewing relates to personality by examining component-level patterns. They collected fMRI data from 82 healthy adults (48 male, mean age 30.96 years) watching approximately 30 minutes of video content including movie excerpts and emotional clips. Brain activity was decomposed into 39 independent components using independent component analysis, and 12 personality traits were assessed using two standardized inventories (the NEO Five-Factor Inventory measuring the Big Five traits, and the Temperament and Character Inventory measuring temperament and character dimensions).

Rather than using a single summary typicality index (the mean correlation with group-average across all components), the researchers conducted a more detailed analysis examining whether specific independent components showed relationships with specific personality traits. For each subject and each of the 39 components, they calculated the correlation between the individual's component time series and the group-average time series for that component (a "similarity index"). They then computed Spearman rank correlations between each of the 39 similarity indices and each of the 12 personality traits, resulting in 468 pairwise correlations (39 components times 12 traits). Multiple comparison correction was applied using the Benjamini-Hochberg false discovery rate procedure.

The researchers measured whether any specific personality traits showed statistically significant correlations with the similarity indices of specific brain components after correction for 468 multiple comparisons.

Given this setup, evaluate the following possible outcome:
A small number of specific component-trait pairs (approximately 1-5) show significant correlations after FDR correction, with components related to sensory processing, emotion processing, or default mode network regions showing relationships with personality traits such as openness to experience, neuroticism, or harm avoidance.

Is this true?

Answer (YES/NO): NO